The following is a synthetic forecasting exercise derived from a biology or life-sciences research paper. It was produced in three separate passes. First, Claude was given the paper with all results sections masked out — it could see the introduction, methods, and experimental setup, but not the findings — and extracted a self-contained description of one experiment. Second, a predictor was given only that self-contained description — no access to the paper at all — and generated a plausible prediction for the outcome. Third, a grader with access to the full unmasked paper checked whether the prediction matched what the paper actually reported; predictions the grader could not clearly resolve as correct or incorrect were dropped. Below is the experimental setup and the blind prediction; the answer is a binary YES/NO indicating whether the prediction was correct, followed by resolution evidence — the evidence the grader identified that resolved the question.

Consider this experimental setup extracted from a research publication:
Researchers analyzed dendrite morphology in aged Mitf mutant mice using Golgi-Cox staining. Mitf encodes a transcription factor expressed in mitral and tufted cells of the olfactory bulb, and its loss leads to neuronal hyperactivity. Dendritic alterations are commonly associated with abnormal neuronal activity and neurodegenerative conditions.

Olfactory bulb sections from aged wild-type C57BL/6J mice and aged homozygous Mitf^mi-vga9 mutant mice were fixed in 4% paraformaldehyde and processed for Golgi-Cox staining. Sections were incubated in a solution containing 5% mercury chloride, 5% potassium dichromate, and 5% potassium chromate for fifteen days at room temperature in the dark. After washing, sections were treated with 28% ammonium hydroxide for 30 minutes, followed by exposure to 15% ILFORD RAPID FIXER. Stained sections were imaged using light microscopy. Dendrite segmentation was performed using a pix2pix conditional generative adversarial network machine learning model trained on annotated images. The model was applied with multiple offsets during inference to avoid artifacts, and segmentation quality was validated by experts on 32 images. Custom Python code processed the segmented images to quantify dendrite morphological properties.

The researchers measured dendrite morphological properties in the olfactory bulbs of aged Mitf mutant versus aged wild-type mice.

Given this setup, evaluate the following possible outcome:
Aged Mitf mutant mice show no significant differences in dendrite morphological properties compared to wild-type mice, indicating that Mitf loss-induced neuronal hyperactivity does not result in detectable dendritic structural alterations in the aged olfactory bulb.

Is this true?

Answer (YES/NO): YES